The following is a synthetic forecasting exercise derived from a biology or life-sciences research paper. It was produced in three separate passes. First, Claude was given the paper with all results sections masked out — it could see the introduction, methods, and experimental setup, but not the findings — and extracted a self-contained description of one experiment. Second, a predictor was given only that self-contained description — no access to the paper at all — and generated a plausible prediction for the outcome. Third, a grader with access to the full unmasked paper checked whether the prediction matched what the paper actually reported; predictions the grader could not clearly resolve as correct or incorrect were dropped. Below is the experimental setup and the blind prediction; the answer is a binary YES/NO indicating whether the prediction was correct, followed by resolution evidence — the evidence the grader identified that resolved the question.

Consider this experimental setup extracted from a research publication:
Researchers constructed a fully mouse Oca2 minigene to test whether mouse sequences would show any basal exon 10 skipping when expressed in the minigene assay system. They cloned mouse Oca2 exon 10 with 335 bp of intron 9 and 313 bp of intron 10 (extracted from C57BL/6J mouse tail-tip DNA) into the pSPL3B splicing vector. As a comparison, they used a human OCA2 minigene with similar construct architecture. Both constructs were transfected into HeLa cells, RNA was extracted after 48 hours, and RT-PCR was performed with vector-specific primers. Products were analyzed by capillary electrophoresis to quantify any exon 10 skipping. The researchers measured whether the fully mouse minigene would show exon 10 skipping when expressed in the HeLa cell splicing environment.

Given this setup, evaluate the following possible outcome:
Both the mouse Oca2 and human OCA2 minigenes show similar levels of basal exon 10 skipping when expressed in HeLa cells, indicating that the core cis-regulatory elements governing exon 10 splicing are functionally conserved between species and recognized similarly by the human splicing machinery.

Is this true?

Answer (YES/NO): NO